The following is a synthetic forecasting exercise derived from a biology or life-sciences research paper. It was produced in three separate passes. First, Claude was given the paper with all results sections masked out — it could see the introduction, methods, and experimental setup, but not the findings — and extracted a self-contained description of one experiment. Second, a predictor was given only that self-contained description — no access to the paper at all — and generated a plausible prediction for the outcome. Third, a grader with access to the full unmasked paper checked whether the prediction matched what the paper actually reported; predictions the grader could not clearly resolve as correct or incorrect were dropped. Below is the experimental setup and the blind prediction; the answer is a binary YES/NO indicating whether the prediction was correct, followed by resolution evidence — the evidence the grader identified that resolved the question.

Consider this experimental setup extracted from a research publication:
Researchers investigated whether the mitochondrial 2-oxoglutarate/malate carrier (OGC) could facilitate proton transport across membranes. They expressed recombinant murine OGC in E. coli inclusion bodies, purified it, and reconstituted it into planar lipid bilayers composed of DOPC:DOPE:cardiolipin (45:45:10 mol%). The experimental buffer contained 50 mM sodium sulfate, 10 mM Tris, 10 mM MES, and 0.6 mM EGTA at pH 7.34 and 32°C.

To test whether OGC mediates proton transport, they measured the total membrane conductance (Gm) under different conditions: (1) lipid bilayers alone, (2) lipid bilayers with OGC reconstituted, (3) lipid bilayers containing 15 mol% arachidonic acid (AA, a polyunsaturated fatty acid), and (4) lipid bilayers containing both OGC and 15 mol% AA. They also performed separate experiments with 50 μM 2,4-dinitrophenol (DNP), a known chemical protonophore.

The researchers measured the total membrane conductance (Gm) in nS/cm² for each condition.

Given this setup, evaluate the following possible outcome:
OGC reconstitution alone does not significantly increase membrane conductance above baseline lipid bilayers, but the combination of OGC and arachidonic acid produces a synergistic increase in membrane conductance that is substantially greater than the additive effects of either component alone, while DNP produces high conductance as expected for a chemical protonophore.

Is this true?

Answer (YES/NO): YES